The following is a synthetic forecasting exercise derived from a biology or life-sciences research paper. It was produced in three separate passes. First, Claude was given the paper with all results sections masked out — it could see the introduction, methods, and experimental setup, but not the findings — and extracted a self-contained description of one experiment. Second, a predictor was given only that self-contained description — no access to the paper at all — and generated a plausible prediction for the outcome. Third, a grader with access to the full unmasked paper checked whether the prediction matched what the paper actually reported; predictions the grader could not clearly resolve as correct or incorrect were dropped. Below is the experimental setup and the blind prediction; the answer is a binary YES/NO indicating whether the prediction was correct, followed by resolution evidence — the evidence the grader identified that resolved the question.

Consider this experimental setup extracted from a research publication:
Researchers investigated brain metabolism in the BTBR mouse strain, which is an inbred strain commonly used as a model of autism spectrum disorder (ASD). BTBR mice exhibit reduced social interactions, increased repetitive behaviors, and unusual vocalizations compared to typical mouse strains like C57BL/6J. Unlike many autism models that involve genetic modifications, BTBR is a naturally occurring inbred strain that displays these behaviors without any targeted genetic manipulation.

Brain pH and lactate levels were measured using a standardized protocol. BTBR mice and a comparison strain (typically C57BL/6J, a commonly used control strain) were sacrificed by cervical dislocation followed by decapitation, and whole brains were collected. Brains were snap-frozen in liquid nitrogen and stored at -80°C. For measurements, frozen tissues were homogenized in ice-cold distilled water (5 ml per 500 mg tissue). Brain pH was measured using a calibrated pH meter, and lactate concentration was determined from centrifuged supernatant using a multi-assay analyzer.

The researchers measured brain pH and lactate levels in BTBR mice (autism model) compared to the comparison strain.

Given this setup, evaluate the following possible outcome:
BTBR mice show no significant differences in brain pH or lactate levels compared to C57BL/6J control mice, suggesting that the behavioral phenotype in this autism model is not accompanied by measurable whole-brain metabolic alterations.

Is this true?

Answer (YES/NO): NO